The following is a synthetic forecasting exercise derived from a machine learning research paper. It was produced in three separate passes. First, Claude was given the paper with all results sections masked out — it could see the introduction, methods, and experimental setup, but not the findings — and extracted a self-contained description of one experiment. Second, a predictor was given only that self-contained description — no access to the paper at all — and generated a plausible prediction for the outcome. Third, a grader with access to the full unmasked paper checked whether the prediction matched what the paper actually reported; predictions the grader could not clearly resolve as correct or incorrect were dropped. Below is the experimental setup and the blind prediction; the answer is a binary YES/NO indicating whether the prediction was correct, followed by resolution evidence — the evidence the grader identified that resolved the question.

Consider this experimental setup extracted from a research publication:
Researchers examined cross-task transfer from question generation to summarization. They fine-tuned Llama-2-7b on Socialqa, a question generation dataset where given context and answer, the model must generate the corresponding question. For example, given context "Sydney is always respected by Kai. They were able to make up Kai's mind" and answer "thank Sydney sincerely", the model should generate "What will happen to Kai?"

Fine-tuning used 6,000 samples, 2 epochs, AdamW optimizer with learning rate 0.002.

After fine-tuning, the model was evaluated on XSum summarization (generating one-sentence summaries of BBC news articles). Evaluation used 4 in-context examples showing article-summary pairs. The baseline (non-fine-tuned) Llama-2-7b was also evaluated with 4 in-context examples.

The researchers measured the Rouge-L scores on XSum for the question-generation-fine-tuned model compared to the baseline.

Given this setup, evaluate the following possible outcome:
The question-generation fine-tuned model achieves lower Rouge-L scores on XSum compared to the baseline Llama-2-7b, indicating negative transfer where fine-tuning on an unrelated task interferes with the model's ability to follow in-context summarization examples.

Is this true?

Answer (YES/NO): YES